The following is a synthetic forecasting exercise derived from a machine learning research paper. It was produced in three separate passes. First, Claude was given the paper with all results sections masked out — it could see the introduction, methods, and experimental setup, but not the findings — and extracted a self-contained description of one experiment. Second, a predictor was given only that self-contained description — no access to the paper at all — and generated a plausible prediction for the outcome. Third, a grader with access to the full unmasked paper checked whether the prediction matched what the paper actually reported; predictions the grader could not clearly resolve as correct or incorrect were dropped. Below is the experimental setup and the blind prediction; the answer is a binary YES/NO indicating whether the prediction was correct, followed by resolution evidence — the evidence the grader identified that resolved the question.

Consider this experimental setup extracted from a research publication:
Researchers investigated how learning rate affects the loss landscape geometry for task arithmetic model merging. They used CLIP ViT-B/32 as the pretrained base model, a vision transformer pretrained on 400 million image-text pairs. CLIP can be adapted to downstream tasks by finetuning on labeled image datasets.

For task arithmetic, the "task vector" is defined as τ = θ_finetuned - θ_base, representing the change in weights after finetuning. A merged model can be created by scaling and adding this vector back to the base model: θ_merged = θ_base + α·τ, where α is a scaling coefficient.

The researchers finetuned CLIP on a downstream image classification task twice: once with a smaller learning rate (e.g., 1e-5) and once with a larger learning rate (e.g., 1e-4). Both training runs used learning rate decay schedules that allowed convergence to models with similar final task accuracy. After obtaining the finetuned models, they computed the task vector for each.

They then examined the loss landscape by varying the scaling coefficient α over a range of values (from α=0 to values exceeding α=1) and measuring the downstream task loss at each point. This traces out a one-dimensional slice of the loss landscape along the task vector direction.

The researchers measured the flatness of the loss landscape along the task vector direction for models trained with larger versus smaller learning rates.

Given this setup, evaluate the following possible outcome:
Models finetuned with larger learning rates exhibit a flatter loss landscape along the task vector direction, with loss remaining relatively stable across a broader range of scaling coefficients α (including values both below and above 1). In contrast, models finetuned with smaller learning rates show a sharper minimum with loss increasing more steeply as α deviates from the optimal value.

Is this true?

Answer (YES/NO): YES